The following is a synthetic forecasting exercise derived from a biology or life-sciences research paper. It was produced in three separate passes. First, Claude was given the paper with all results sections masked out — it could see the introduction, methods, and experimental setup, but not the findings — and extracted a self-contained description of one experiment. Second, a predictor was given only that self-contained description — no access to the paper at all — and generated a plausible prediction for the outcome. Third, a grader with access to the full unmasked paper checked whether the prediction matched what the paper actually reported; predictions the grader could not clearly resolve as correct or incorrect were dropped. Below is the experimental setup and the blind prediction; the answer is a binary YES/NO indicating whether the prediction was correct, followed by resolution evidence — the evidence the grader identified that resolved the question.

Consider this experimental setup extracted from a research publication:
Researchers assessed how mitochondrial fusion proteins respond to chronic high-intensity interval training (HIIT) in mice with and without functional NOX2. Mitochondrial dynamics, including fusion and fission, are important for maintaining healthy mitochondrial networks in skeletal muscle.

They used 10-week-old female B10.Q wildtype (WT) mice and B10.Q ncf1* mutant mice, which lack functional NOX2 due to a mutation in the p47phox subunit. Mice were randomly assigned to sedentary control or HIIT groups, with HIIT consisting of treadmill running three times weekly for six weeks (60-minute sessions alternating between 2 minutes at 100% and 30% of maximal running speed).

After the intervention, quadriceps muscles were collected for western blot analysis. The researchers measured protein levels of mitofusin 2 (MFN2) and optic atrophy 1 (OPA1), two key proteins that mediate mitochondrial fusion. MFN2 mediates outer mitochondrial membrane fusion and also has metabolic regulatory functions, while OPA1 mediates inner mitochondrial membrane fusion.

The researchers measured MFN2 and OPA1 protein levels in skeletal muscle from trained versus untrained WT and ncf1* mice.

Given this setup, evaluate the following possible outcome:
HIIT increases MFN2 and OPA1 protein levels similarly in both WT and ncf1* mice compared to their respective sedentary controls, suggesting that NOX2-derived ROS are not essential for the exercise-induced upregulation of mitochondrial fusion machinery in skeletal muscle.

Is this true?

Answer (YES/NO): NO